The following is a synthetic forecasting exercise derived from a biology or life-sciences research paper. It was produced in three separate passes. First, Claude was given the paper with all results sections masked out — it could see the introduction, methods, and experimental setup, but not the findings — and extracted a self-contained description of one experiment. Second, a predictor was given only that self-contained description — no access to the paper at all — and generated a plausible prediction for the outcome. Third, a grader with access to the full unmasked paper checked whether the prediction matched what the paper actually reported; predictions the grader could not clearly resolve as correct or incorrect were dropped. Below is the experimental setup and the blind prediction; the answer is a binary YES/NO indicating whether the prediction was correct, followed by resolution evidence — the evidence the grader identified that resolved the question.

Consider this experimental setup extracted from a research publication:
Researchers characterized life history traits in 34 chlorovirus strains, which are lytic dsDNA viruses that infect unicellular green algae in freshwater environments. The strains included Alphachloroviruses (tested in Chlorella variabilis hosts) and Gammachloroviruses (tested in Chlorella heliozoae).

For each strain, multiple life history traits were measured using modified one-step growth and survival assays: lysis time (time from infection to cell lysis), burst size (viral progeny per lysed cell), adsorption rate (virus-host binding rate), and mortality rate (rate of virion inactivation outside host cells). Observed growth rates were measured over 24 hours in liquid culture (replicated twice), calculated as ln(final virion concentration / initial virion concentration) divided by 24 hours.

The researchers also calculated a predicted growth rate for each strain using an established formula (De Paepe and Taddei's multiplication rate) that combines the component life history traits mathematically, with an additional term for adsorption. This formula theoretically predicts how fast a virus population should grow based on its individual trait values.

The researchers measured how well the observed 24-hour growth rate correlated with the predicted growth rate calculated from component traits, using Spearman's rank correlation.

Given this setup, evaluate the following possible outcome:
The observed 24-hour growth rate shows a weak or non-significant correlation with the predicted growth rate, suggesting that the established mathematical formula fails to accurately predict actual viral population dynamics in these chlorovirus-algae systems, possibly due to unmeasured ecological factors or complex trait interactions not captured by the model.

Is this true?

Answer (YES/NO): NO